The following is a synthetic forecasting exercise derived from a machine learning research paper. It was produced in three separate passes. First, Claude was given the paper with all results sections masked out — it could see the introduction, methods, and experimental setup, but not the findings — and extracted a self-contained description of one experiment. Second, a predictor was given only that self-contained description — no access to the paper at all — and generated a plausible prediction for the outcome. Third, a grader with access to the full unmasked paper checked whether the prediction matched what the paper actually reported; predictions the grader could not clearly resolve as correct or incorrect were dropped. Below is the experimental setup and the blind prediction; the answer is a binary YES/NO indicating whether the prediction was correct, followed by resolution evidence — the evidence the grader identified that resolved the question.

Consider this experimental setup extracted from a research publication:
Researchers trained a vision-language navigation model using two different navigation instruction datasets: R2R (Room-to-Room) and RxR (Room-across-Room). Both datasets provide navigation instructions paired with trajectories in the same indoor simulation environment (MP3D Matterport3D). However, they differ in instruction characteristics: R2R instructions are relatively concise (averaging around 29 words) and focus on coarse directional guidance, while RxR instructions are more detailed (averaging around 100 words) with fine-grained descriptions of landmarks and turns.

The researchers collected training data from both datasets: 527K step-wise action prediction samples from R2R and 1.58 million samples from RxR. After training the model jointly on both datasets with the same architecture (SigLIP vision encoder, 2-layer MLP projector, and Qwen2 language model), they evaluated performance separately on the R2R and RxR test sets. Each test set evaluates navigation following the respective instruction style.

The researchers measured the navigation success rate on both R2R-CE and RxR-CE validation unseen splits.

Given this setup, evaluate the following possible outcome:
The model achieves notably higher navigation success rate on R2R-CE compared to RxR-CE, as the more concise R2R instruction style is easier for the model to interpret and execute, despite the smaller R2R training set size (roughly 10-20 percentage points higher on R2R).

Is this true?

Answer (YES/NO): NO